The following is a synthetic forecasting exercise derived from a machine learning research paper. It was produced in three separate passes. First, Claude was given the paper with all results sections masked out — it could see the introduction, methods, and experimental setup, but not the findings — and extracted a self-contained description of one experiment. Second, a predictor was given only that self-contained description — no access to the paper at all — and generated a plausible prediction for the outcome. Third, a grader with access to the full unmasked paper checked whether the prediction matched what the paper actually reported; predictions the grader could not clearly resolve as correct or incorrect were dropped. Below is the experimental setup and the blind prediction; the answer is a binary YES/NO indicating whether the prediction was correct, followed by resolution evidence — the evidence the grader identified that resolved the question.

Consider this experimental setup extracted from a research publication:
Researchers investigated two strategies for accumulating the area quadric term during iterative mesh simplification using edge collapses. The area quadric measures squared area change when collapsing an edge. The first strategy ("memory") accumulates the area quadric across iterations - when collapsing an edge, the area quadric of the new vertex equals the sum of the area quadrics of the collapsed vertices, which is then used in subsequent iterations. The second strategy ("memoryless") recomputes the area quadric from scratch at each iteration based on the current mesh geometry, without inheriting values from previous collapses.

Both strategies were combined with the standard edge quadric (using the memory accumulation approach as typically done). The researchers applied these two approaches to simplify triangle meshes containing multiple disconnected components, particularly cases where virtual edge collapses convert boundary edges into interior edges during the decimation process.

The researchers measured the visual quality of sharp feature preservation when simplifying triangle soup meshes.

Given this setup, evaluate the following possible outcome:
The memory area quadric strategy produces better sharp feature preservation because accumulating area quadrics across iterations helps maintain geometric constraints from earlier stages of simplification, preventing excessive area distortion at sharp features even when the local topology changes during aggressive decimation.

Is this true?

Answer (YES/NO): NO